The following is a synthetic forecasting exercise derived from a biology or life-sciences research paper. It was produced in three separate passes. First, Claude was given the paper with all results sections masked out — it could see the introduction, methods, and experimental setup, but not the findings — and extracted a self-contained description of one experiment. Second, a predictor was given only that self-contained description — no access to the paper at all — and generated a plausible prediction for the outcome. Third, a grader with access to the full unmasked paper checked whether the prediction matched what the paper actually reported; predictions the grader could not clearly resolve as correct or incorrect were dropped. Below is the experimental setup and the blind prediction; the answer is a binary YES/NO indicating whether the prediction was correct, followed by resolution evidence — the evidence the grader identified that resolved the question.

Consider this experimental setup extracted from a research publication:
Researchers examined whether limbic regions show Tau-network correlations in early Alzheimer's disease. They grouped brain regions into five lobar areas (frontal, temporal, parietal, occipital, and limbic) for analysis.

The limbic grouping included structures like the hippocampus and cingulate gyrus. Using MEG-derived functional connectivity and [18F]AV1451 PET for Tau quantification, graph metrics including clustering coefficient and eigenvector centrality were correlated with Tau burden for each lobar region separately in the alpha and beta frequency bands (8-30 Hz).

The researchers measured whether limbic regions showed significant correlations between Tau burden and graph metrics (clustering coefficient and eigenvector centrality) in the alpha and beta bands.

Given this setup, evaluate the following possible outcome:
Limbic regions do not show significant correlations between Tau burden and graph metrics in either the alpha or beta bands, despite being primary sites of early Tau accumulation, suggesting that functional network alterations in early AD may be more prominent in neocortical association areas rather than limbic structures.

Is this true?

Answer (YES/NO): YES